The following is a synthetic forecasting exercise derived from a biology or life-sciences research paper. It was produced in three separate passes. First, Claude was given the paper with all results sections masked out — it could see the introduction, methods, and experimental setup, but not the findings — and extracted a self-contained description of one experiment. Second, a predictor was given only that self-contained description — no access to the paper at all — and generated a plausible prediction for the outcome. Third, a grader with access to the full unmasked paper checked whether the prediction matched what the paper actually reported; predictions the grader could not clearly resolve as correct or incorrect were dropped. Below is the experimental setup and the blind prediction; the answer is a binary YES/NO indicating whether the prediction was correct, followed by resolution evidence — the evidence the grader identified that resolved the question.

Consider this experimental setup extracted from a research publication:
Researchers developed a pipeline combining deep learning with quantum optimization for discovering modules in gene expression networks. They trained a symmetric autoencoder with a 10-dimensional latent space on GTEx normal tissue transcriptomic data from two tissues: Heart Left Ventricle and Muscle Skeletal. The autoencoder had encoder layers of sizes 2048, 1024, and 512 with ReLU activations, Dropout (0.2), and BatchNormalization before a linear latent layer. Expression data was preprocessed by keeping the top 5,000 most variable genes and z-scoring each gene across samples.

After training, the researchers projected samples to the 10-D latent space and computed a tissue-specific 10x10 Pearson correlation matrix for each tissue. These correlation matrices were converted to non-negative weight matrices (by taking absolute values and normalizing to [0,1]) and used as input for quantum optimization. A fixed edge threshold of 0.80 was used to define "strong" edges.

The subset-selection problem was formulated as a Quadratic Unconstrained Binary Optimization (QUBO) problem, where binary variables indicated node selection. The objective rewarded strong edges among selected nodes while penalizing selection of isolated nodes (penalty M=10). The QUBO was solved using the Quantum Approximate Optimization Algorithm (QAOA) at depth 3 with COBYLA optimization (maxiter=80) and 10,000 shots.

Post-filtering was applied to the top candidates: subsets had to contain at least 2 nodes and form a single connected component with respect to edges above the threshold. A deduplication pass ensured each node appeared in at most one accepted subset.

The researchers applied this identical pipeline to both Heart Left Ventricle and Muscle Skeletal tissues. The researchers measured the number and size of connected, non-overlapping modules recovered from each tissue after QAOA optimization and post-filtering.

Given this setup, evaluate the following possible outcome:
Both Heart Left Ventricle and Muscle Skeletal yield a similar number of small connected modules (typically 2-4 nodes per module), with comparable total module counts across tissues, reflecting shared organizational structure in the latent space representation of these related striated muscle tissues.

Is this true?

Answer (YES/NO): NO